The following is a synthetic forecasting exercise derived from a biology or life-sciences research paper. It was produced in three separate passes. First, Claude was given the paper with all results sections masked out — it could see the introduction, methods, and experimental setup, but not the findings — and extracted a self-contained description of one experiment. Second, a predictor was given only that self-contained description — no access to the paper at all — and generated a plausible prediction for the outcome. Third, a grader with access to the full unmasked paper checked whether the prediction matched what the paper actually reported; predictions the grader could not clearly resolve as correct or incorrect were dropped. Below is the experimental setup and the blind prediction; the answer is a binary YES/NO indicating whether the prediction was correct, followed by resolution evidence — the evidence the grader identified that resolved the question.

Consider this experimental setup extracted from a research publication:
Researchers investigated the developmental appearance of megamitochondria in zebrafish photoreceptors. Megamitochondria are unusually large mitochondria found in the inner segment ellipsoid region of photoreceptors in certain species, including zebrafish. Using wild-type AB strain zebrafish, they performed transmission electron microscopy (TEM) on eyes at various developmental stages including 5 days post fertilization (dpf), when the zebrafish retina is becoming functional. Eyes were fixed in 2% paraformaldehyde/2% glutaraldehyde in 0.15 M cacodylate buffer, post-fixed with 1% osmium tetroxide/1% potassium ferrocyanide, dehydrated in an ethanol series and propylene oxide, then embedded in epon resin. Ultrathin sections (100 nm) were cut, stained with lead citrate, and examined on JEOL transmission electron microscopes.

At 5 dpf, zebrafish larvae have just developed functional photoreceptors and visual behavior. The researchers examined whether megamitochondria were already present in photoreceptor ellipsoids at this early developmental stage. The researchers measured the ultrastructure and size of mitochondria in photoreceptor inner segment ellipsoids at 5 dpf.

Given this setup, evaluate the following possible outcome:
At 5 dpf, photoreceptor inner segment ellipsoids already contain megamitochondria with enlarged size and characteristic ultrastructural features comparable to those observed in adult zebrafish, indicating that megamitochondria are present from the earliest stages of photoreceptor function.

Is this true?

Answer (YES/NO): NO